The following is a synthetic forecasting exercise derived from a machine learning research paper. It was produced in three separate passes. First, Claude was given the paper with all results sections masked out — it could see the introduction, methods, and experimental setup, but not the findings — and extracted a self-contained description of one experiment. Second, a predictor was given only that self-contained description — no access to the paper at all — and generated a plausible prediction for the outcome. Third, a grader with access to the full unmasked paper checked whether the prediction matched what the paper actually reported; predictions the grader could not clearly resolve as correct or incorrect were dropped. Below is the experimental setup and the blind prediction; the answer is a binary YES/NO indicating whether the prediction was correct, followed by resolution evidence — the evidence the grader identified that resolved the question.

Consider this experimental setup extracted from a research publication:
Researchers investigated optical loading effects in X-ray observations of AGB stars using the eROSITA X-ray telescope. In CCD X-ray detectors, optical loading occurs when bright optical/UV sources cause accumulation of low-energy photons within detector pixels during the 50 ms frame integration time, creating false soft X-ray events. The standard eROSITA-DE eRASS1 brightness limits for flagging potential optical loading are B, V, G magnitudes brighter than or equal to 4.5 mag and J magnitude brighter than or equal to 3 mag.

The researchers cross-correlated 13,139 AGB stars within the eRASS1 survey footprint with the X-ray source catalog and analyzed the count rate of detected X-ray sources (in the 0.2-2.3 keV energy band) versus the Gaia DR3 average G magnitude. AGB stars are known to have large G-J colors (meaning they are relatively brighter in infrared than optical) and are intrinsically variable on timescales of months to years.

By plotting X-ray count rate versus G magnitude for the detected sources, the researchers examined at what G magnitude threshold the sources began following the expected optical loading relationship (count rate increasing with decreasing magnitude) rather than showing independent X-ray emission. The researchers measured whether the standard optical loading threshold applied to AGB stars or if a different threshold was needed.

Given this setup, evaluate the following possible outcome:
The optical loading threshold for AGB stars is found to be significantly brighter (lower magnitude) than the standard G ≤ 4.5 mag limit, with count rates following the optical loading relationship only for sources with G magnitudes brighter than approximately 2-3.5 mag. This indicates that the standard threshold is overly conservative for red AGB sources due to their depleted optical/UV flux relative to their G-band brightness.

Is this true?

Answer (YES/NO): NO